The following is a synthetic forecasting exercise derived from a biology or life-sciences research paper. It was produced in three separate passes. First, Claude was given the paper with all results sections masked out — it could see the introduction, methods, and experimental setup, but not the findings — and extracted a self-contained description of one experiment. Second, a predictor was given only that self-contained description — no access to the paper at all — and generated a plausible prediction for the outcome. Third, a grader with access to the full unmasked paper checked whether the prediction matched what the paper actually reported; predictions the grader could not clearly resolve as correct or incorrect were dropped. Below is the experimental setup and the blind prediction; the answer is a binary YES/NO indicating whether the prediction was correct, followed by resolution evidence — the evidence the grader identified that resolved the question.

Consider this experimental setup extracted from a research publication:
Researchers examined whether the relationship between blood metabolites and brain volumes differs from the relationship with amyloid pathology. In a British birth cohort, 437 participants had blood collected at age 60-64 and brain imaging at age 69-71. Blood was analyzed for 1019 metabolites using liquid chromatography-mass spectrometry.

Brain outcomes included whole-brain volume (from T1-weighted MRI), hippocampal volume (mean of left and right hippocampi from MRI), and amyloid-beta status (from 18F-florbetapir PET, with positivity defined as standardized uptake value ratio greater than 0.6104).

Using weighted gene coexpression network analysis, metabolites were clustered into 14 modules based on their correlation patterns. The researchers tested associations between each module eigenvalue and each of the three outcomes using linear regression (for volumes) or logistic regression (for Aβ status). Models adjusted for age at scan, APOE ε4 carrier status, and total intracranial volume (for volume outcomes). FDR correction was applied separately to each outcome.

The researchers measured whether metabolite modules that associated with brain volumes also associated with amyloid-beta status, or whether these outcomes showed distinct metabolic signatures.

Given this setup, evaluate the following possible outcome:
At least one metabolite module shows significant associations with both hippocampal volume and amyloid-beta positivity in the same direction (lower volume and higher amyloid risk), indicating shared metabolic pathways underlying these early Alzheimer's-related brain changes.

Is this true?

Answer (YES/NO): NO